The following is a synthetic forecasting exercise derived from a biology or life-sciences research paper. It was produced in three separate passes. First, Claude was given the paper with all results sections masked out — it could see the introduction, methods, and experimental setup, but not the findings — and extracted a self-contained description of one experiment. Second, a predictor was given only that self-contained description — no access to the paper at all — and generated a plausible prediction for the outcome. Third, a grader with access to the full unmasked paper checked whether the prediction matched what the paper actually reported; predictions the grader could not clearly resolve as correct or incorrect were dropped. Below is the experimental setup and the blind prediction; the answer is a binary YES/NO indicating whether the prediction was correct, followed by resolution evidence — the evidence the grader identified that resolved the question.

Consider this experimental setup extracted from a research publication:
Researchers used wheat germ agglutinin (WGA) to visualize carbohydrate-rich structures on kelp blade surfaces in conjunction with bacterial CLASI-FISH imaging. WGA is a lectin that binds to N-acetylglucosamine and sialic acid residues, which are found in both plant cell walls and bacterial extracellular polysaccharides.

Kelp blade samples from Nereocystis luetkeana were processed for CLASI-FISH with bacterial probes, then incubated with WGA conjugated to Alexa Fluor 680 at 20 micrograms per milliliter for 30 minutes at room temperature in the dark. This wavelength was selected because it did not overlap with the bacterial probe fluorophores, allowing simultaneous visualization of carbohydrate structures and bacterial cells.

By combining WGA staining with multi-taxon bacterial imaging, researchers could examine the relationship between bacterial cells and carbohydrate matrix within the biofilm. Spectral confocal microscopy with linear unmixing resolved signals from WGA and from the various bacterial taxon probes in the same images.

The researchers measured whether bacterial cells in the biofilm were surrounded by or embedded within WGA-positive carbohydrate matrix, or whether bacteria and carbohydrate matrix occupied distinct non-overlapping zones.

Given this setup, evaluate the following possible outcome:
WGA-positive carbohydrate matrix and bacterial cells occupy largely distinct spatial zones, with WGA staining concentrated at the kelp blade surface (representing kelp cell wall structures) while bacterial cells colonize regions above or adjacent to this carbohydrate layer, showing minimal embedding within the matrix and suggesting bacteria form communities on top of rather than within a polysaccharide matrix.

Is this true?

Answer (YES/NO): NO